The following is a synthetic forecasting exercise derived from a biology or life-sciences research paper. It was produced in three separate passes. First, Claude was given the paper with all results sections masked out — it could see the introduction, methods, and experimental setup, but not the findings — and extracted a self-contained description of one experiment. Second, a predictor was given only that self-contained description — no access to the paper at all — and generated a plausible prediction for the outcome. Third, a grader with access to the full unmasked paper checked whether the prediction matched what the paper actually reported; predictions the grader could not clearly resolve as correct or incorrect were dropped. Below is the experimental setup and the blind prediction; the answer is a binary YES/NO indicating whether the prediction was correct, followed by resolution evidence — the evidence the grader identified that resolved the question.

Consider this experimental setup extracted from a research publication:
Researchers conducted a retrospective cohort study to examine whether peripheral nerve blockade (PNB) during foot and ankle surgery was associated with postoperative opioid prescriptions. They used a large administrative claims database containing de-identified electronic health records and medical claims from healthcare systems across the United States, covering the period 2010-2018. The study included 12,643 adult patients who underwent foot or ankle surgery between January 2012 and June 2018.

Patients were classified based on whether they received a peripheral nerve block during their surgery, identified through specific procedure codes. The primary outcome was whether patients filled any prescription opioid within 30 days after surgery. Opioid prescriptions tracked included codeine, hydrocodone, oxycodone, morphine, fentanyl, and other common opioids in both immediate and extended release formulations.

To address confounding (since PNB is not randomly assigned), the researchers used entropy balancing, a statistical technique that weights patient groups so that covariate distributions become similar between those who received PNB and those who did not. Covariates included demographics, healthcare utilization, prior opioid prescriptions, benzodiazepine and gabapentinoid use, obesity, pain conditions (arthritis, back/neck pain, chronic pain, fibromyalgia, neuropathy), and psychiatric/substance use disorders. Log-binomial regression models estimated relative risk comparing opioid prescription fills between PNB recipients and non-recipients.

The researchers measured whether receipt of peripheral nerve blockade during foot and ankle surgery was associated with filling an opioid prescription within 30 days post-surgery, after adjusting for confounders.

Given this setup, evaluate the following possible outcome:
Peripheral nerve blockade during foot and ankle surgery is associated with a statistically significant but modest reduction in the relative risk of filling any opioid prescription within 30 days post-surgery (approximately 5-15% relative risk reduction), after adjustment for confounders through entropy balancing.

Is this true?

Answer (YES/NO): NO